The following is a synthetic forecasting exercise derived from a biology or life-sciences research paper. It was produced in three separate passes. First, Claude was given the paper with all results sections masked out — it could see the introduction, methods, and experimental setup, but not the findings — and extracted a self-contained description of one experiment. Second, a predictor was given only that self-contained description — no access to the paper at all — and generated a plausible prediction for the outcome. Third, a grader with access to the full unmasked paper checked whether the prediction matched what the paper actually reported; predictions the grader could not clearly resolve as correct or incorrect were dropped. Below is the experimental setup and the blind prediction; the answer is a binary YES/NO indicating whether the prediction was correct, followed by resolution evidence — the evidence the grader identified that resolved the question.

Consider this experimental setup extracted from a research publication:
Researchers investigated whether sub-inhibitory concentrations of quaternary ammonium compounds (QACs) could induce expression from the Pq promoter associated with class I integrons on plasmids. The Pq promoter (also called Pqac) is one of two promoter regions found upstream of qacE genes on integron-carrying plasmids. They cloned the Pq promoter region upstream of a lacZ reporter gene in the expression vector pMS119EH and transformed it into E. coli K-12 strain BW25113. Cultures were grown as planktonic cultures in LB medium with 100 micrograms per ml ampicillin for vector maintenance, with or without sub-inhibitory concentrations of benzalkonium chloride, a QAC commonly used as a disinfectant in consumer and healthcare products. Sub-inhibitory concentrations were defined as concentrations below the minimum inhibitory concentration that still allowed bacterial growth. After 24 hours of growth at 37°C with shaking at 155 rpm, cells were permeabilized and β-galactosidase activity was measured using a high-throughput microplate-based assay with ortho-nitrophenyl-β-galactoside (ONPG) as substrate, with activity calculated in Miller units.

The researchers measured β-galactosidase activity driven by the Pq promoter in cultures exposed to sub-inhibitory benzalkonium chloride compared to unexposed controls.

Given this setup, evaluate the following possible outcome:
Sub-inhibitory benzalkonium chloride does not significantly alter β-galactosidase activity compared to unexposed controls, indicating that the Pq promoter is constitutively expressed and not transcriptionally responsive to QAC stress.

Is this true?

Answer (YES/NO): NO